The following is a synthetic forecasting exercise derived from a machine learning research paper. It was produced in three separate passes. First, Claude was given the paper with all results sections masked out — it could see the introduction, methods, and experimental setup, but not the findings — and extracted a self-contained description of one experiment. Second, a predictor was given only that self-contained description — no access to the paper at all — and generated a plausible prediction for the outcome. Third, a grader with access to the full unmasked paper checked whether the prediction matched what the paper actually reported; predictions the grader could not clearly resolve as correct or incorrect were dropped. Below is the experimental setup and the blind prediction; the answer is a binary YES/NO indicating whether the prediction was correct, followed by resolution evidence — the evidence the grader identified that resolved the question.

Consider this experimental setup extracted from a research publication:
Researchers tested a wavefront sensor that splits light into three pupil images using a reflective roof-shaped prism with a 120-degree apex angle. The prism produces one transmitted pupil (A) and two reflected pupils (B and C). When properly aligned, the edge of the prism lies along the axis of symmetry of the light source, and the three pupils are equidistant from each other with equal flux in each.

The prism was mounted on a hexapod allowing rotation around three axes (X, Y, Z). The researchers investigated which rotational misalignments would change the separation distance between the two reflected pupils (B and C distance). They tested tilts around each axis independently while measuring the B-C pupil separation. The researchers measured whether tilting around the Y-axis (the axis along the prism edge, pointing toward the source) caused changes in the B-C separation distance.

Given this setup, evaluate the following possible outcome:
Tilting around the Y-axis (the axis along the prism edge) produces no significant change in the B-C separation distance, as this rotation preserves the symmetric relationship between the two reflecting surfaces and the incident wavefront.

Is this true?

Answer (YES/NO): YES